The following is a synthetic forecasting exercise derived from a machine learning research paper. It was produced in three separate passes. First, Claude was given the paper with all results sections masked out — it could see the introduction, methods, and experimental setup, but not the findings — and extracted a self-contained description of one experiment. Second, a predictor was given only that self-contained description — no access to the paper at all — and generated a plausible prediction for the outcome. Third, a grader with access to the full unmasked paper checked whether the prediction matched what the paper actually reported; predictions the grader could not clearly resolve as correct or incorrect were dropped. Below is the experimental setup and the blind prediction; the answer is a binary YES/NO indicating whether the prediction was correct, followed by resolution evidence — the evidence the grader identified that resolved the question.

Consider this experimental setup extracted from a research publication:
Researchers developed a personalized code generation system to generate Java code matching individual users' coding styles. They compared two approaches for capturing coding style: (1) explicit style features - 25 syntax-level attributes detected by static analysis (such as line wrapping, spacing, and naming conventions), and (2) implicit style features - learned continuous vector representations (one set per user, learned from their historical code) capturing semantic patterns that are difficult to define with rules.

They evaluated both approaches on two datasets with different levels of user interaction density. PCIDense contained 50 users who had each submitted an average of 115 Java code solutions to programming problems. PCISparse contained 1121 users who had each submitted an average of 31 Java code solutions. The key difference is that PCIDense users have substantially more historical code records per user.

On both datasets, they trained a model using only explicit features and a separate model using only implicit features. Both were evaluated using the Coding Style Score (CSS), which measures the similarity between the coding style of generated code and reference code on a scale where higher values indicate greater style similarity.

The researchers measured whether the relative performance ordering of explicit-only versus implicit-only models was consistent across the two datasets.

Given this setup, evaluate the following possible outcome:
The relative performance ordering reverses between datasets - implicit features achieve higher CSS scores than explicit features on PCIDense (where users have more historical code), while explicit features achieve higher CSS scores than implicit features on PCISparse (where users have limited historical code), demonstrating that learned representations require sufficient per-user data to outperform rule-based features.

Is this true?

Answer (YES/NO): NO